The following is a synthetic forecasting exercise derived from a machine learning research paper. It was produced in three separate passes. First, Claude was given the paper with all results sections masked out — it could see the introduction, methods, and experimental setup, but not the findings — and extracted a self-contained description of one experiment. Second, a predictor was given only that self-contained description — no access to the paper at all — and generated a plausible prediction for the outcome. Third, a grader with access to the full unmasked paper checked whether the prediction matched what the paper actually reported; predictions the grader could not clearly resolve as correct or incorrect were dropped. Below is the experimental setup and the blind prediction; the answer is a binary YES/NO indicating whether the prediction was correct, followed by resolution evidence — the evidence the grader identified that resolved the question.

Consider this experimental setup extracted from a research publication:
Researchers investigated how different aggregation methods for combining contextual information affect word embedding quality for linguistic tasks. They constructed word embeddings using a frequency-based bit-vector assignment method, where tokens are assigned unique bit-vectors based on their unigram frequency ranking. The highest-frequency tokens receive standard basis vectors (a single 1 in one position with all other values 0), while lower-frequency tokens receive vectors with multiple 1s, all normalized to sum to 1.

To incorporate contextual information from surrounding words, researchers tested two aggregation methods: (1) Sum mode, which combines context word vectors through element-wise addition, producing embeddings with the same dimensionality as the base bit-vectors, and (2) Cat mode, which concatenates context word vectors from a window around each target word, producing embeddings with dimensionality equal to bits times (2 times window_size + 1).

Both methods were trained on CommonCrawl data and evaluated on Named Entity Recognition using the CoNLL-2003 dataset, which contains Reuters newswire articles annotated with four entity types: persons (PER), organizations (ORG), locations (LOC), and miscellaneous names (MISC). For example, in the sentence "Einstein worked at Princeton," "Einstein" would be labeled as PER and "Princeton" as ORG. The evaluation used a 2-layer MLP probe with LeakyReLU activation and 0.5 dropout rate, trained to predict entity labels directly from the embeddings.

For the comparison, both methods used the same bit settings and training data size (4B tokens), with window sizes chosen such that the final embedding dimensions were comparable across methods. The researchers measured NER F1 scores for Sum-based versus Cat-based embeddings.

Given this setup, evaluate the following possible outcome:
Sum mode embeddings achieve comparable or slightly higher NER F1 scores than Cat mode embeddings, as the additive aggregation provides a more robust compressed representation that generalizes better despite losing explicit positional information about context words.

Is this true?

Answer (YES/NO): NO